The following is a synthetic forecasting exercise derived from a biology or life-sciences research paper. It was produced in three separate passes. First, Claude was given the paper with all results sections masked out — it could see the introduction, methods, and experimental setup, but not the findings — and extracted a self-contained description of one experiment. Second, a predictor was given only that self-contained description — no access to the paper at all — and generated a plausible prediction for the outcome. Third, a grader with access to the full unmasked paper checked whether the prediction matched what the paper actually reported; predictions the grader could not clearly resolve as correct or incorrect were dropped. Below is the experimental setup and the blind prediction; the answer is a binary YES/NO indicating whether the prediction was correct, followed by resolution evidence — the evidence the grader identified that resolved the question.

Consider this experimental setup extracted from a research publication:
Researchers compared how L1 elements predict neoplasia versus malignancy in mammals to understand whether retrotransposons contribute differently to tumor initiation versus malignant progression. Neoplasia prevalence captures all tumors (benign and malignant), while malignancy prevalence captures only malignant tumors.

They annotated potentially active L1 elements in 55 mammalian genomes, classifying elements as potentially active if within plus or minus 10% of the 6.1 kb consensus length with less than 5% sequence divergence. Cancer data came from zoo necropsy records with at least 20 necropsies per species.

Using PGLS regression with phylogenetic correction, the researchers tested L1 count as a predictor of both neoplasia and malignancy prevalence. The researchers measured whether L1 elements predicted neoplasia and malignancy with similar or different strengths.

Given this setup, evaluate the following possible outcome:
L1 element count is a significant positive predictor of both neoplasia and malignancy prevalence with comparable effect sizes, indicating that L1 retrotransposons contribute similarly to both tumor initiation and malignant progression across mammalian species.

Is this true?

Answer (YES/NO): NO